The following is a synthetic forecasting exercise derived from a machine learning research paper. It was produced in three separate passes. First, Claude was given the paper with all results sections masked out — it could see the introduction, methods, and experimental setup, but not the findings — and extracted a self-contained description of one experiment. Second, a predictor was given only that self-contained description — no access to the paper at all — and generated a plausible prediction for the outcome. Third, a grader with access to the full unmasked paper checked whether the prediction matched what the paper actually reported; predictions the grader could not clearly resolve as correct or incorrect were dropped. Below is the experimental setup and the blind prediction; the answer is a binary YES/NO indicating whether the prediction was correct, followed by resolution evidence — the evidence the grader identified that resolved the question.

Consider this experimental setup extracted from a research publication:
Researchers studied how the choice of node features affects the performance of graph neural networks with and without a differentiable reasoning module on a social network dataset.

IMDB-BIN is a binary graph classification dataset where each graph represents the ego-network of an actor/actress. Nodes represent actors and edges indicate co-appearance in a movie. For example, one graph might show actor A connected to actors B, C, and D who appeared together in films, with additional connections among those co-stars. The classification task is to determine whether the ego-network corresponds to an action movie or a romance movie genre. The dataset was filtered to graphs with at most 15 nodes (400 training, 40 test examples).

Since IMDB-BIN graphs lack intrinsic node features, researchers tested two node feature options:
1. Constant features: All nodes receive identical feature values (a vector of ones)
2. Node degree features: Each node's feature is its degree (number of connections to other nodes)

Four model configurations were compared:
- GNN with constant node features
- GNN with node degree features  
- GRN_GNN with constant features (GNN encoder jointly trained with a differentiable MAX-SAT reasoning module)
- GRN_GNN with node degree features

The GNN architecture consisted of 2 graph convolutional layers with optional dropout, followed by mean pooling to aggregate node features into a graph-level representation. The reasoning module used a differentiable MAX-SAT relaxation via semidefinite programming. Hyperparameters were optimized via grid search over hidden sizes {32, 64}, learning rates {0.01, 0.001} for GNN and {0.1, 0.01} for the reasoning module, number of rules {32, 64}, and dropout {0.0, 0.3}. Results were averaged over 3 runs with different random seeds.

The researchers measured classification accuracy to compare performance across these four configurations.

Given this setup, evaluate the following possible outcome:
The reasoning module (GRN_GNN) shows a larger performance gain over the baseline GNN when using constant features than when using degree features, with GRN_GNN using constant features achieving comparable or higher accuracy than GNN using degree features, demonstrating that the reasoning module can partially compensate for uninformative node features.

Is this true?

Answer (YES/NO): NO